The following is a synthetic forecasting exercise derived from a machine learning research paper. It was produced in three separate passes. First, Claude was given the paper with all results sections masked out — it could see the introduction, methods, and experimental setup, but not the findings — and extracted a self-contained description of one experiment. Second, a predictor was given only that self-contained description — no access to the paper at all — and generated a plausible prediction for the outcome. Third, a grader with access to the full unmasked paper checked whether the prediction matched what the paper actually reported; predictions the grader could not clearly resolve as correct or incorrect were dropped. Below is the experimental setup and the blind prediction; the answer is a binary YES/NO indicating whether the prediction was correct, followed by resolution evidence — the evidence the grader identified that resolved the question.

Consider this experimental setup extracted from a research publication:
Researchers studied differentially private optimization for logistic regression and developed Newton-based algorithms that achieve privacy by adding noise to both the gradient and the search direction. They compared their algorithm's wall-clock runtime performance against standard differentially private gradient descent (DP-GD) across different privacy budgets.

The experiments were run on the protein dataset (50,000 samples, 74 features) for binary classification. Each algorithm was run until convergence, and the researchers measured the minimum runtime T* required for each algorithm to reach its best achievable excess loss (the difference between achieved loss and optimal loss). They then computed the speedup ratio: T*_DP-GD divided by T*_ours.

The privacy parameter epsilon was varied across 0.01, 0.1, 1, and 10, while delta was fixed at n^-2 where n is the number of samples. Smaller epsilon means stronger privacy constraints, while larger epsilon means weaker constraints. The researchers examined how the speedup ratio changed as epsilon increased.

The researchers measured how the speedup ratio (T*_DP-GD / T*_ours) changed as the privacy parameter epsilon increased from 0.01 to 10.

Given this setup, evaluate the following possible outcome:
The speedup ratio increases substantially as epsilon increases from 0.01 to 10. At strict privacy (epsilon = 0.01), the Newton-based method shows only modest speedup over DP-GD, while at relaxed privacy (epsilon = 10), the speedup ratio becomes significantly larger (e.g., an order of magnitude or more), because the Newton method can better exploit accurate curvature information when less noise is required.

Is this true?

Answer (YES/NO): NO